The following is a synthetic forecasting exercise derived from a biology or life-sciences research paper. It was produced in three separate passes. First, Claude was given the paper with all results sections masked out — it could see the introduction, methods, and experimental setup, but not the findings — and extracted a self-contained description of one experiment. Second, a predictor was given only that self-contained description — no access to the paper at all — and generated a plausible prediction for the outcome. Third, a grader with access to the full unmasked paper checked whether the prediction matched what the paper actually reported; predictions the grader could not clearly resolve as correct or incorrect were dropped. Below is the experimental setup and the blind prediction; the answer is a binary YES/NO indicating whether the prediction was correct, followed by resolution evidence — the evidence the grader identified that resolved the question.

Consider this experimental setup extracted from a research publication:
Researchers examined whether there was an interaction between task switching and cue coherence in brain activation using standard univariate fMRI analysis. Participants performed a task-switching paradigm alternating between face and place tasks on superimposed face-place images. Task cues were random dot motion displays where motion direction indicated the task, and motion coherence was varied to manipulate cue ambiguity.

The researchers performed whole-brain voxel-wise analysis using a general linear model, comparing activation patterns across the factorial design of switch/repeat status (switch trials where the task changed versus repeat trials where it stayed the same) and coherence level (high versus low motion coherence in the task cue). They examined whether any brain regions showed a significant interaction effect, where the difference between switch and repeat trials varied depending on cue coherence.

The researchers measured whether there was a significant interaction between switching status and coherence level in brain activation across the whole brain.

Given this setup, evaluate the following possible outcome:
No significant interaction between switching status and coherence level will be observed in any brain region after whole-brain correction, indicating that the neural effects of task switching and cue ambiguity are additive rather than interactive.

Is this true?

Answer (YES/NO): YES